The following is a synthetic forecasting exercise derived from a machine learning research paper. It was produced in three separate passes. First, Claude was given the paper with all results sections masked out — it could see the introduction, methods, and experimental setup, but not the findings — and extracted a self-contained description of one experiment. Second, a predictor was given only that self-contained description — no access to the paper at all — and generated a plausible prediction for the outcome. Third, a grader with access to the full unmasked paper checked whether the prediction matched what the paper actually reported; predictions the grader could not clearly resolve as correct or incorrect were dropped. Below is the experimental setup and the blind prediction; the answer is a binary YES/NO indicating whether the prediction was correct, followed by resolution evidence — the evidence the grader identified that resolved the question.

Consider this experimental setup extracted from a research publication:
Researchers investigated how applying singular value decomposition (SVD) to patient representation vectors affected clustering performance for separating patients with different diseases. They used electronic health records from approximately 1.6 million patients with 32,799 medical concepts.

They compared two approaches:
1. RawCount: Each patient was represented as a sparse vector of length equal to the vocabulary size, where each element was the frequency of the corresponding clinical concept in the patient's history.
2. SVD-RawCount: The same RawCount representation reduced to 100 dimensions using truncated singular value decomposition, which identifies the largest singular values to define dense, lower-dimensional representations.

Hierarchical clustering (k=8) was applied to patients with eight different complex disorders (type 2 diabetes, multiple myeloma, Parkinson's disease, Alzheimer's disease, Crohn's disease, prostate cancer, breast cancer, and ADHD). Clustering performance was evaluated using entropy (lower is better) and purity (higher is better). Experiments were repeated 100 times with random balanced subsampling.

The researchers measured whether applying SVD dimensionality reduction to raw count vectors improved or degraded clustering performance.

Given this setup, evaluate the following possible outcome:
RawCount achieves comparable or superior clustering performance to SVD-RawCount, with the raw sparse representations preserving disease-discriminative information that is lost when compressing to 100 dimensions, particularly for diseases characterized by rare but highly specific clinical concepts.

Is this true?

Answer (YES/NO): YES